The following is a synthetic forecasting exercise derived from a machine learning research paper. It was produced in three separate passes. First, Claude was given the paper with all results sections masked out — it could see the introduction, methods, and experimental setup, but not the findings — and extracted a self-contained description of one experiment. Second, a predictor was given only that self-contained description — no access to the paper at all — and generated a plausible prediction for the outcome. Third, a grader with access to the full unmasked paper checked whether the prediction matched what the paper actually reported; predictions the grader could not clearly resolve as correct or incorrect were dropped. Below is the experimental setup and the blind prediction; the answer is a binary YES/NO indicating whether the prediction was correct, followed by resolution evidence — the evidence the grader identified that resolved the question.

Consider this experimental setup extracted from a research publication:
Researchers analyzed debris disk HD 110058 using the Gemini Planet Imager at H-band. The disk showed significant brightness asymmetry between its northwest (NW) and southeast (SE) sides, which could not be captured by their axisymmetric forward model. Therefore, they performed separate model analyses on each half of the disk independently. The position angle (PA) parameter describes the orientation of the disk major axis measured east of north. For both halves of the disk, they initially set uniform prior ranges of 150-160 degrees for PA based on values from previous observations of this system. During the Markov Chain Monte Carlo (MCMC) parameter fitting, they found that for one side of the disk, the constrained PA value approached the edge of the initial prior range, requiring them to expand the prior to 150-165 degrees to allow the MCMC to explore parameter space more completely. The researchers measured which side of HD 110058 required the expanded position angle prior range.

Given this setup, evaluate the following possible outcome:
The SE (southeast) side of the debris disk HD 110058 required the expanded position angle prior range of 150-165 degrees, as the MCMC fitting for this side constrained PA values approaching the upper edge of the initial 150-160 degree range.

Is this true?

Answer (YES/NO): NO